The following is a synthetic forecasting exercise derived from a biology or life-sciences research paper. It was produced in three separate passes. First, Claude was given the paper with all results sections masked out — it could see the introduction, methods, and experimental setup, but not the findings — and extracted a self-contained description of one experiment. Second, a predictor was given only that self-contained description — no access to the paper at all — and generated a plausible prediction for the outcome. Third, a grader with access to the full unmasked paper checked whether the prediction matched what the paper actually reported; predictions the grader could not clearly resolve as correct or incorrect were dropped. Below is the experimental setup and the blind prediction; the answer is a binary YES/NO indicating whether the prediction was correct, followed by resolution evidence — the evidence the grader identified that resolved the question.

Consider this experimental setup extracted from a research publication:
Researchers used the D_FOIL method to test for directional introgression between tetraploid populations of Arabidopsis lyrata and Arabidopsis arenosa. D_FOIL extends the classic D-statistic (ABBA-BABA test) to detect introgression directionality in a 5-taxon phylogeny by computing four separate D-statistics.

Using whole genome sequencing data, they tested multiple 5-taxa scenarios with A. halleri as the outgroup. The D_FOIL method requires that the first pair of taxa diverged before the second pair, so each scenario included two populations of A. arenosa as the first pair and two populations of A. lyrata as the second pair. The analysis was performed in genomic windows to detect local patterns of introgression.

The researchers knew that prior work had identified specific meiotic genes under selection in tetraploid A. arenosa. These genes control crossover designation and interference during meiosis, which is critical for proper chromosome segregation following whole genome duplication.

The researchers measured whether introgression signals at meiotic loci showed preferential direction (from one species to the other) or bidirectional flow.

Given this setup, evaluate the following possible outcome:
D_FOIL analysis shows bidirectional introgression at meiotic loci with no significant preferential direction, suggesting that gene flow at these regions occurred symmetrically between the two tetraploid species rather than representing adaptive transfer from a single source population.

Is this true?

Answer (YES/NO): NO